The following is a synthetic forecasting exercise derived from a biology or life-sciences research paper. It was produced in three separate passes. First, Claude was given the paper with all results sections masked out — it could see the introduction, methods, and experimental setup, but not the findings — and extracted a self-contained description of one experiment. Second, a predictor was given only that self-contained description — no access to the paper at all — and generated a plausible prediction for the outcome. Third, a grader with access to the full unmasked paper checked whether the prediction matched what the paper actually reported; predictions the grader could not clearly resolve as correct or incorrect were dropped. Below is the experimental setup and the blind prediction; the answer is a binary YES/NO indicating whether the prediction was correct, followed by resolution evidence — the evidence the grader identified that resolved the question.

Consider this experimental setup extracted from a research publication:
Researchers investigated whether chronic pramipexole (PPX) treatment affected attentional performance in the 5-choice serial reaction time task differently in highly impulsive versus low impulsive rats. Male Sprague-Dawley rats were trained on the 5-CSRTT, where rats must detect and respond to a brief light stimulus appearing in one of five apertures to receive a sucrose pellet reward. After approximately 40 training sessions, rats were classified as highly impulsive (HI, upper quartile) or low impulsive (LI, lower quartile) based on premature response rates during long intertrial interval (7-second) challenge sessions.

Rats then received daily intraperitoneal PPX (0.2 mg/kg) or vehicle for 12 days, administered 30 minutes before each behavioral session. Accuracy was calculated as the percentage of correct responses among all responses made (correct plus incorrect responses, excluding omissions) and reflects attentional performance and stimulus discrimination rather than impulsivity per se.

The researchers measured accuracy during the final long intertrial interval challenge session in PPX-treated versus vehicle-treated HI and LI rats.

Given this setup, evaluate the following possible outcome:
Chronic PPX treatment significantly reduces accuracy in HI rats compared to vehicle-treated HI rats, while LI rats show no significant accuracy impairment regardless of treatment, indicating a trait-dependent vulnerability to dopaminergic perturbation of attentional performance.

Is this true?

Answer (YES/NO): NO